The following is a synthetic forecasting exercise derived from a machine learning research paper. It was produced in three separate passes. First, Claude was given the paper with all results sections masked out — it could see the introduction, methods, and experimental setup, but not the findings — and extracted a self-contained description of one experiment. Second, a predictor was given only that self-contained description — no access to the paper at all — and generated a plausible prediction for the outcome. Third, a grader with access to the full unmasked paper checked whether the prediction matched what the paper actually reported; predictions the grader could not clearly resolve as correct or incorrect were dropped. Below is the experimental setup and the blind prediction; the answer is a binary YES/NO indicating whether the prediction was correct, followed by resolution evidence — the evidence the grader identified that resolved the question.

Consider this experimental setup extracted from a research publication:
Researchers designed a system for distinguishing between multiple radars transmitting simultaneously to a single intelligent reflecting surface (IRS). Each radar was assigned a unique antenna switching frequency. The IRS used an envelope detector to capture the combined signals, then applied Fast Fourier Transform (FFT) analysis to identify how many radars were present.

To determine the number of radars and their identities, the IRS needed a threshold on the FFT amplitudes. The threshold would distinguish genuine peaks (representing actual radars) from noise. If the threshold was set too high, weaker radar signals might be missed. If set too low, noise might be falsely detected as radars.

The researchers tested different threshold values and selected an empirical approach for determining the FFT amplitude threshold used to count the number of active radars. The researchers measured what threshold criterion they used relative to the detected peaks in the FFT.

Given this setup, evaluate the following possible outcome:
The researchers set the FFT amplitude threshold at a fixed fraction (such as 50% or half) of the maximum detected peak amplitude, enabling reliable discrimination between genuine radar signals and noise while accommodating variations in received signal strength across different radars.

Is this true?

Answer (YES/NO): NO